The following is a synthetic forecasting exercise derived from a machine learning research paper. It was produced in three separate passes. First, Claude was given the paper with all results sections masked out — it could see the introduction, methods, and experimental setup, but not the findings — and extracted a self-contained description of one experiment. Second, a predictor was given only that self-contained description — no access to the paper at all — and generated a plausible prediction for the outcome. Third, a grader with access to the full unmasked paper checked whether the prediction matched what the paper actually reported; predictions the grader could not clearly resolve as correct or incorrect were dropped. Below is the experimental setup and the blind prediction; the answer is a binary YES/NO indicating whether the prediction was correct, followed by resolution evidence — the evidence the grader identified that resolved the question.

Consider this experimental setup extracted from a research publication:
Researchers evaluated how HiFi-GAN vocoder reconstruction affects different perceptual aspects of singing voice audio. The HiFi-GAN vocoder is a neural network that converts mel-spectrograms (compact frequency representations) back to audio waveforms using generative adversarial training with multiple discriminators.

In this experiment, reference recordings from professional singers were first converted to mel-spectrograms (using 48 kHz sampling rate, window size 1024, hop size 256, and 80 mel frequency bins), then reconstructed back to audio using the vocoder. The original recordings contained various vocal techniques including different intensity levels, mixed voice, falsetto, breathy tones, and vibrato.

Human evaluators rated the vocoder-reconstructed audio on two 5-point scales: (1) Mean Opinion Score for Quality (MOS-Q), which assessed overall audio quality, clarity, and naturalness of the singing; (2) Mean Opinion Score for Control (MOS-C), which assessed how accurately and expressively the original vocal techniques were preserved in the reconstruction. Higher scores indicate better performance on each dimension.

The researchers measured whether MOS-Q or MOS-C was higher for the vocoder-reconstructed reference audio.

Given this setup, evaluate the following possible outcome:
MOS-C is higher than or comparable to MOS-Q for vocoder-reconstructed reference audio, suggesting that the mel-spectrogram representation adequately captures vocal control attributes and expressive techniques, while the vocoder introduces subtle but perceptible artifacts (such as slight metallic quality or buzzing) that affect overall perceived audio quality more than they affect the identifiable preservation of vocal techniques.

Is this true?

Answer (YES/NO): YES